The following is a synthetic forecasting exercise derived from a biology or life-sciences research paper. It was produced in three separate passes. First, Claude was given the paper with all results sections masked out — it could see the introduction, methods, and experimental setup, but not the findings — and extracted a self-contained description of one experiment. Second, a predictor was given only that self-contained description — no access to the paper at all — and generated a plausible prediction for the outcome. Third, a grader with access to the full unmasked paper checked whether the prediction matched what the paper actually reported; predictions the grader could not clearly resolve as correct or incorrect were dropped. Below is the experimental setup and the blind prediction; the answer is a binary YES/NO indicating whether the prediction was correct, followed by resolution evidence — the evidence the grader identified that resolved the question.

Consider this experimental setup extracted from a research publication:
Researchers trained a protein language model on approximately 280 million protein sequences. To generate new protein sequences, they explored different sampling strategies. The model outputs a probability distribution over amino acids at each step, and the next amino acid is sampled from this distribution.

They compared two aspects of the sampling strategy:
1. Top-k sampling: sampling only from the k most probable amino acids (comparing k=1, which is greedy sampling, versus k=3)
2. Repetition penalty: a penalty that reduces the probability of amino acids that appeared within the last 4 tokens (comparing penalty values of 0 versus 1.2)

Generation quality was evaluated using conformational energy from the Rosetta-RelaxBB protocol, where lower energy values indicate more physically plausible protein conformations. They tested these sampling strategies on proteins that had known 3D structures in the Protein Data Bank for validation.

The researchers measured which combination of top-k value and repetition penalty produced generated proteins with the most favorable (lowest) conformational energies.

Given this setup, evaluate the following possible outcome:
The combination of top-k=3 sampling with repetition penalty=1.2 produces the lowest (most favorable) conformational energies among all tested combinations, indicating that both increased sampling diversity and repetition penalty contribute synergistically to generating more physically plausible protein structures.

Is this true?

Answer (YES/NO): NO